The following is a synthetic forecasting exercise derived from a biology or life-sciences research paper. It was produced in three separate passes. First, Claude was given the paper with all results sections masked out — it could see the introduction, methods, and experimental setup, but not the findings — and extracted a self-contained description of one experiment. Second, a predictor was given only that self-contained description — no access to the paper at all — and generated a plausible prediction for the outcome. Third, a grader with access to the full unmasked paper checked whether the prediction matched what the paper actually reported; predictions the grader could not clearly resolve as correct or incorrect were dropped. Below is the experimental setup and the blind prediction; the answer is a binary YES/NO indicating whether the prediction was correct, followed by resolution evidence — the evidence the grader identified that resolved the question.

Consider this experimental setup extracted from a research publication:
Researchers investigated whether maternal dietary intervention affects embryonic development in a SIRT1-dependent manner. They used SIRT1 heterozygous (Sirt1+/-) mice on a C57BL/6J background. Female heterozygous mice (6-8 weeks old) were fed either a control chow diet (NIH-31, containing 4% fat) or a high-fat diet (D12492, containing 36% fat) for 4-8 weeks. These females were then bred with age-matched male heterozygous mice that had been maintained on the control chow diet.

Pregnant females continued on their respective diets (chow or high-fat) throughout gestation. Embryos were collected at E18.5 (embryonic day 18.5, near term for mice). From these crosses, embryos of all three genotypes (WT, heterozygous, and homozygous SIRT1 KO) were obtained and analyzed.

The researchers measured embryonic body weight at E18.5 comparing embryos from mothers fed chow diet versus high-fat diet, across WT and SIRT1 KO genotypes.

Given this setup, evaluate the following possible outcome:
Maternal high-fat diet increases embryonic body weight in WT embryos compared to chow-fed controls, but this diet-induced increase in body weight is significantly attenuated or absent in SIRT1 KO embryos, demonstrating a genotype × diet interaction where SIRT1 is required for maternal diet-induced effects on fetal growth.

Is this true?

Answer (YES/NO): NO